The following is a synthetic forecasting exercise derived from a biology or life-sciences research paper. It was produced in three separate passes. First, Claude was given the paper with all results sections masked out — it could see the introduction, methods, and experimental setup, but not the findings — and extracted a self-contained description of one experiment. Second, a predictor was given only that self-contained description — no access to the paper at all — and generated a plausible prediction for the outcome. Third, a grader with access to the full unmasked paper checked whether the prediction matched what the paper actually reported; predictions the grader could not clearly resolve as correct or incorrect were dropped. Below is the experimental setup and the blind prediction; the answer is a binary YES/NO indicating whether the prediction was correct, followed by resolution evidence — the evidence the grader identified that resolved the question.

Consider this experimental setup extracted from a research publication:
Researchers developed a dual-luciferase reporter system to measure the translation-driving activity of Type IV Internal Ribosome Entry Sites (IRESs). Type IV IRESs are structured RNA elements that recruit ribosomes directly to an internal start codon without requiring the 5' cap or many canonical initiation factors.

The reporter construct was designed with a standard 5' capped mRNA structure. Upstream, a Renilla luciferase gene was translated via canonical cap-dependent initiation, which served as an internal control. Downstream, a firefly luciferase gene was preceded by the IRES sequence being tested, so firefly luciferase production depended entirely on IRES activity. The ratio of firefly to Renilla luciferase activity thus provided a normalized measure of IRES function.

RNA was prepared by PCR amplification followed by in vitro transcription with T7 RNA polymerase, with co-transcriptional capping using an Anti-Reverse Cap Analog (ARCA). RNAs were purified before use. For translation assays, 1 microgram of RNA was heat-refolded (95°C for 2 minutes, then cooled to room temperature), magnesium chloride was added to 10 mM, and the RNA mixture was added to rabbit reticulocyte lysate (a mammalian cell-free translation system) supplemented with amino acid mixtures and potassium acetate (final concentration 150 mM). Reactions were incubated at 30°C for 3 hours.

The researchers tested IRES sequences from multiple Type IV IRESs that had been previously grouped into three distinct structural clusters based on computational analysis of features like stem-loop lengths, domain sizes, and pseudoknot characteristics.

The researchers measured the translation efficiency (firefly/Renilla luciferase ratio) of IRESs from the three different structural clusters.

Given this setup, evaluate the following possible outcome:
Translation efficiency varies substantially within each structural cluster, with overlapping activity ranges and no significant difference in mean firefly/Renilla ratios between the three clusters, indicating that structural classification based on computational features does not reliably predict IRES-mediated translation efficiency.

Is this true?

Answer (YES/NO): NO